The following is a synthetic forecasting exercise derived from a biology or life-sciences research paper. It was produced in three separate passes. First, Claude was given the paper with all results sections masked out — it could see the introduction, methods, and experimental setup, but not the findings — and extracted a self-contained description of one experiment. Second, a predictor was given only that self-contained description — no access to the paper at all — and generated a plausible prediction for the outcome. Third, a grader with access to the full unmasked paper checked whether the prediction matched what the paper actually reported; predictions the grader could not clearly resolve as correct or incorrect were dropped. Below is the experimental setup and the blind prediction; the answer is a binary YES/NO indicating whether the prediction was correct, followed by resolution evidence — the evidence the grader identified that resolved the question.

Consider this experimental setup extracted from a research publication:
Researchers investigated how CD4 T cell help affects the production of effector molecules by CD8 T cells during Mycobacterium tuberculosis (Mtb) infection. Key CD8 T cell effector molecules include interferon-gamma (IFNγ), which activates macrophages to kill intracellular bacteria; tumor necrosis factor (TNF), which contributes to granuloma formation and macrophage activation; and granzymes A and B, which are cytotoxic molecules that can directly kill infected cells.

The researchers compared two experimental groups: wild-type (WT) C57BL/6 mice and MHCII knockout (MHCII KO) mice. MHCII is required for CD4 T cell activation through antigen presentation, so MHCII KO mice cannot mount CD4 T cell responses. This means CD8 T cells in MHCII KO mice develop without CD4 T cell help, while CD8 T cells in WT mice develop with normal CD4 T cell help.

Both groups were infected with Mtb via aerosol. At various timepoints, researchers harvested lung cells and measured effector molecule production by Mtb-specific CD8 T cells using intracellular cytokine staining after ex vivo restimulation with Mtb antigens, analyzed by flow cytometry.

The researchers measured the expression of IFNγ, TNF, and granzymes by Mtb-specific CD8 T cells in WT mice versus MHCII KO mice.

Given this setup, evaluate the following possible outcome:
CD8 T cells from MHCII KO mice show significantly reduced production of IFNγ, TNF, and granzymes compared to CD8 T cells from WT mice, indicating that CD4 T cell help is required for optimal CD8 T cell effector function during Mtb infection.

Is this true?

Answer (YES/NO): YES